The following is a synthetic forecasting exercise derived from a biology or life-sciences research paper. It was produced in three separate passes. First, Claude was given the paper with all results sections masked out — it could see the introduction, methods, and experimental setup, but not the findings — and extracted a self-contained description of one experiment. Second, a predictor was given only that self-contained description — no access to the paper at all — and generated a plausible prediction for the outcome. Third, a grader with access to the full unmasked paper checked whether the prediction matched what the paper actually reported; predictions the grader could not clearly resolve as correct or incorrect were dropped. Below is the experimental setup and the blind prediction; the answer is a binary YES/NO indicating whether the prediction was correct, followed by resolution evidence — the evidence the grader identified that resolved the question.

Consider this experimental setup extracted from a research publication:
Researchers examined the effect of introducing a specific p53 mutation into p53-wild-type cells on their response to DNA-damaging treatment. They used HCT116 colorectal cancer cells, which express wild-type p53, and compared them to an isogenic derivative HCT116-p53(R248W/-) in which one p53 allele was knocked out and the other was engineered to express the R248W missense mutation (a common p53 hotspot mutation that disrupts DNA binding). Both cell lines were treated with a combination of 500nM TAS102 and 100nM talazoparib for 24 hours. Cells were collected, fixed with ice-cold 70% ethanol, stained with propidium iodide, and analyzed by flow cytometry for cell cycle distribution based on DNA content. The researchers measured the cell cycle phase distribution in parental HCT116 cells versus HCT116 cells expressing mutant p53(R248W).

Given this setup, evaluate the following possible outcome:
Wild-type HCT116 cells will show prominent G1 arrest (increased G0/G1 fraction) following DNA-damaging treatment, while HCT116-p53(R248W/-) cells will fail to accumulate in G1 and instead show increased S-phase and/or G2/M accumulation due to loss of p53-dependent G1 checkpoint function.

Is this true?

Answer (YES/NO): NO